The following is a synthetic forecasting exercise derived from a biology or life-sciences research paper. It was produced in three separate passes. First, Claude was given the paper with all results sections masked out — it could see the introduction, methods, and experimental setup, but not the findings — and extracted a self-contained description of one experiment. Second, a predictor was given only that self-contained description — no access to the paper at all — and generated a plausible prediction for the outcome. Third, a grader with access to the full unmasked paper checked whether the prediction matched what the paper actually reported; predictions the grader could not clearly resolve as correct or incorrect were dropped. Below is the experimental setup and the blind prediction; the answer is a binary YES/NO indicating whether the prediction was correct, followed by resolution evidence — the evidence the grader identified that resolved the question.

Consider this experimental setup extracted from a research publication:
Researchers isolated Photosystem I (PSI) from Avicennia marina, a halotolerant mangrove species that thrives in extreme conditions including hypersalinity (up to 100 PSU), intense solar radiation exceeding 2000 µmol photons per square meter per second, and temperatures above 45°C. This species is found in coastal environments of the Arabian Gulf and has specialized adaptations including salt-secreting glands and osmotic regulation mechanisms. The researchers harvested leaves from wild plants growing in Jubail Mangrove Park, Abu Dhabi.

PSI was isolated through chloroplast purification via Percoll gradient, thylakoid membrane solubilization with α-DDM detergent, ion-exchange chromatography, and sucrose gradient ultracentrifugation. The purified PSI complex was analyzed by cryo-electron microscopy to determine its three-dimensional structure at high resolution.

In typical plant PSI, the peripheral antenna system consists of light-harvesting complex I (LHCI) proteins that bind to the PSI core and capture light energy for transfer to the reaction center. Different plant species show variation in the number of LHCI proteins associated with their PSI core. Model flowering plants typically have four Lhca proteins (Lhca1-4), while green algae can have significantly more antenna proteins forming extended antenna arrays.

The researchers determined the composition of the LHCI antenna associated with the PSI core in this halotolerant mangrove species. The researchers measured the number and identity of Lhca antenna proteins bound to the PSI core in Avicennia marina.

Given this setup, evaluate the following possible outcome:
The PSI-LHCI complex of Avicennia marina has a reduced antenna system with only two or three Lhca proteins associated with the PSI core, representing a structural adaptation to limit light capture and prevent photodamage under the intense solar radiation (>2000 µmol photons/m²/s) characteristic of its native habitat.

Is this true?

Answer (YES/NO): NO